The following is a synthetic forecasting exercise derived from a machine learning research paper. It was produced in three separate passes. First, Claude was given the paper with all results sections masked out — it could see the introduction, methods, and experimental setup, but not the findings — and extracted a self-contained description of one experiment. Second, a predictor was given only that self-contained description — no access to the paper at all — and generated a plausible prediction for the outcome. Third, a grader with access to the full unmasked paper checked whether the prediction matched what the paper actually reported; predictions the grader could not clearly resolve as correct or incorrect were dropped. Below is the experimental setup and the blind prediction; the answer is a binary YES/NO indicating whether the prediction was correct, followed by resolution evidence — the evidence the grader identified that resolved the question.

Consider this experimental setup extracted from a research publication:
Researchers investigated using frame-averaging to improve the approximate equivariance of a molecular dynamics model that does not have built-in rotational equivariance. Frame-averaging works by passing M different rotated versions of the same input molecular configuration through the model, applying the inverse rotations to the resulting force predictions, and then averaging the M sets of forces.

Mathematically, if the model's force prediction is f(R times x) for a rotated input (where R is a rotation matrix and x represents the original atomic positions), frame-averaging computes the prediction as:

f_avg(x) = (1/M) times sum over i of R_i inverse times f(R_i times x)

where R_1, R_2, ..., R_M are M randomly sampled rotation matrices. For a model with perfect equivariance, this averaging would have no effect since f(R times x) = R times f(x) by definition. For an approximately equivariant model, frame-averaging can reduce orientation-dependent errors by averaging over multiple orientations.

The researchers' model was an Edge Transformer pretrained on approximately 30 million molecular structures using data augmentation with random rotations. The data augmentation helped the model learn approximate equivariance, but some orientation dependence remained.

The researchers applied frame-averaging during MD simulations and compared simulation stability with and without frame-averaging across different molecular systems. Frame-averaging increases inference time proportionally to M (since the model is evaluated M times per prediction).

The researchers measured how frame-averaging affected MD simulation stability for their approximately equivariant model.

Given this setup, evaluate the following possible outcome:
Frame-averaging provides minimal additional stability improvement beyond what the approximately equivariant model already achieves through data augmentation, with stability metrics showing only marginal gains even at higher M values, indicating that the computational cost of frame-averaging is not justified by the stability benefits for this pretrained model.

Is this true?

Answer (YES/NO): NO